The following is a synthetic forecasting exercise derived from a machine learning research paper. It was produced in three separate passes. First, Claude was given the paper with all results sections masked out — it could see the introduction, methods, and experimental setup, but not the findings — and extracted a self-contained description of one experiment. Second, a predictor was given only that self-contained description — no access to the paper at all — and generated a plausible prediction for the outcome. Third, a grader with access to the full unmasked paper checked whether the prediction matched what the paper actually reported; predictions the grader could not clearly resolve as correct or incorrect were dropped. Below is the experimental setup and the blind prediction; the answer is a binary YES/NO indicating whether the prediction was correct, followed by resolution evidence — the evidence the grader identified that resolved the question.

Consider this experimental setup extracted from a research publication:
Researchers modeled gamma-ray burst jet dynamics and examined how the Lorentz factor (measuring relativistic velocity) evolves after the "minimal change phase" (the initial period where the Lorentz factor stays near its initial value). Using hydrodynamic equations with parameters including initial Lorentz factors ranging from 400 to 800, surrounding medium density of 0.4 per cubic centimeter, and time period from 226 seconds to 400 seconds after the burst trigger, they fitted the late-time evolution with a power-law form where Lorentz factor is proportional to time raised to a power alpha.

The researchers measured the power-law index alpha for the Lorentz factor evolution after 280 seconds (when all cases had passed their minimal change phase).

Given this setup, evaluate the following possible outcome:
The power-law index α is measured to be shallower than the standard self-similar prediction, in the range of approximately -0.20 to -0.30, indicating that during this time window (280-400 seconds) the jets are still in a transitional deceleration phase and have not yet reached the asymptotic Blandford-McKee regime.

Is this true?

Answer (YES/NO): NO